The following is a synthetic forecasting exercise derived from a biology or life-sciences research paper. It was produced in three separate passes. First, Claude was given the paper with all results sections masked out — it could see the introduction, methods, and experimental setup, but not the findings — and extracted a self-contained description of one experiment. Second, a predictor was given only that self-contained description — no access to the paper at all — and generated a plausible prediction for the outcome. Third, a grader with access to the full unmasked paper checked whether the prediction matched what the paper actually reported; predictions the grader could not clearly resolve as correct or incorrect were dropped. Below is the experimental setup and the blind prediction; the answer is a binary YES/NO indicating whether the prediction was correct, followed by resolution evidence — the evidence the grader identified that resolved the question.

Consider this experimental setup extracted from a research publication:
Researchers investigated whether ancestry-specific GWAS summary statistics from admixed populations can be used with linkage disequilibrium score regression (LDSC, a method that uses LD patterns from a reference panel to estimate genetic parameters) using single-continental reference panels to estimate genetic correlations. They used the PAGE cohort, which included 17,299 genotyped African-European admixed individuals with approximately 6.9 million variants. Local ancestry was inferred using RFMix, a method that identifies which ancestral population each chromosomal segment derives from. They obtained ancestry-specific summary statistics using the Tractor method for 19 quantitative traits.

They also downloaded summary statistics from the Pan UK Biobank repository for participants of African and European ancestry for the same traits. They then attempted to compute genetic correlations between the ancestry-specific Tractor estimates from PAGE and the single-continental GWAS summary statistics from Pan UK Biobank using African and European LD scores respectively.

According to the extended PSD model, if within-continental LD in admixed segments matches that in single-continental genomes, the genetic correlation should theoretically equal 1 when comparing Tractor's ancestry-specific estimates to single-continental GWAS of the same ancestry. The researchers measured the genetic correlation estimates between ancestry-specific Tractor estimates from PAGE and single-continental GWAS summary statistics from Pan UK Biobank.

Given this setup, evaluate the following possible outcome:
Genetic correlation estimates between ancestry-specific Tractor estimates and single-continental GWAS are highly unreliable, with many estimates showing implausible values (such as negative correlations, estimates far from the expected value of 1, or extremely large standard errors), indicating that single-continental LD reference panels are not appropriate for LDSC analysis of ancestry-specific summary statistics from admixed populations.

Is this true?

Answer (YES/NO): YES